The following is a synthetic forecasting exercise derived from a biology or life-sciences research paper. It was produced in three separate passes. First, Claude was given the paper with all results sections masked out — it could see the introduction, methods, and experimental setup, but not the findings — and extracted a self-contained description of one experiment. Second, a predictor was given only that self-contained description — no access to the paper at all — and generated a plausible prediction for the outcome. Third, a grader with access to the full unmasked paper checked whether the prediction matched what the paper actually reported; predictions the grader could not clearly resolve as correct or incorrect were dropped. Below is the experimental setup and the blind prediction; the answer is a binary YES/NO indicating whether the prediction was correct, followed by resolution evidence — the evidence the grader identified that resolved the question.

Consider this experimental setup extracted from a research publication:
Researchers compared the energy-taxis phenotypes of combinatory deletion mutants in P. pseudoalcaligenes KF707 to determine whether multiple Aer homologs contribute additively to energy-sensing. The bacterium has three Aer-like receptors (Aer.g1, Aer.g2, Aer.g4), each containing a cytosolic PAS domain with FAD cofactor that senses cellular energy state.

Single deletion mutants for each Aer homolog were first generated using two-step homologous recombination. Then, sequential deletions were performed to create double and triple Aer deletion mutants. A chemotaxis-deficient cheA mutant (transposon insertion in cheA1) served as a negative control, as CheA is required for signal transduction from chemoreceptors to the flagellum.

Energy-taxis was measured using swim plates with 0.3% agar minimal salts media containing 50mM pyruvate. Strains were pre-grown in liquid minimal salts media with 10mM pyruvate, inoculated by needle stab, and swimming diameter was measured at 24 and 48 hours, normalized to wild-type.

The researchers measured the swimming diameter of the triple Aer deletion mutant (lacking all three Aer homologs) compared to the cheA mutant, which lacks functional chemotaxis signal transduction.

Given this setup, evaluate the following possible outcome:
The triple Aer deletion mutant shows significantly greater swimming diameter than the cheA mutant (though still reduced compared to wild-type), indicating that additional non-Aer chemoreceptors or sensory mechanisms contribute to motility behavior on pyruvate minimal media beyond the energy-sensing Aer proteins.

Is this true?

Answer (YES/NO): YES